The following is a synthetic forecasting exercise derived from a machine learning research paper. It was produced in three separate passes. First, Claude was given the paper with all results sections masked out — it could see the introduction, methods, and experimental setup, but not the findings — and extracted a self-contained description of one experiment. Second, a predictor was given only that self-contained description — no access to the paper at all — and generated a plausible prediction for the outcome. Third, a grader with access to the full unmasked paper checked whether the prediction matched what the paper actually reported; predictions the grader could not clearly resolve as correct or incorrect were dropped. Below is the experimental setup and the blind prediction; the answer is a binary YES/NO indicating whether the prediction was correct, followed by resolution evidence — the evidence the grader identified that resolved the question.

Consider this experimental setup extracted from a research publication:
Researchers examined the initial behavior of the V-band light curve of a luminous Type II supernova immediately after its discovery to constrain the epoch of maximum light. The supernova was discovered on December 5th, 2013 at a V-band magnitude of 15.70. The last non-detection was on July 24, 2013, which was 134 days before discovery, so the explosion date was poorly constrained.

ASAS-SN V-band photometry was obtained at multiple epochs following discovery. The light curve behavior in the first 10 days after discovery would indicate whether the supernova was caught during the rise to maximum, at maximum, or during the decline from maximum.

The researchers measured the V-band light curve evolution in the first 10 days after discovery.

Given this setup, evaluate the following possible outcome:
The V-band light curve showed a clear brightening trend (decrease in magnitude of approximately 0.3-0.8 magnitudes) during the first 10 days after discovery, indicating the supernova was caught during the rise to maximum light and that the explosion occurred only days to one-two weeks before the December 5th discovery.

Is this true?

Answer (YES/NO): NO